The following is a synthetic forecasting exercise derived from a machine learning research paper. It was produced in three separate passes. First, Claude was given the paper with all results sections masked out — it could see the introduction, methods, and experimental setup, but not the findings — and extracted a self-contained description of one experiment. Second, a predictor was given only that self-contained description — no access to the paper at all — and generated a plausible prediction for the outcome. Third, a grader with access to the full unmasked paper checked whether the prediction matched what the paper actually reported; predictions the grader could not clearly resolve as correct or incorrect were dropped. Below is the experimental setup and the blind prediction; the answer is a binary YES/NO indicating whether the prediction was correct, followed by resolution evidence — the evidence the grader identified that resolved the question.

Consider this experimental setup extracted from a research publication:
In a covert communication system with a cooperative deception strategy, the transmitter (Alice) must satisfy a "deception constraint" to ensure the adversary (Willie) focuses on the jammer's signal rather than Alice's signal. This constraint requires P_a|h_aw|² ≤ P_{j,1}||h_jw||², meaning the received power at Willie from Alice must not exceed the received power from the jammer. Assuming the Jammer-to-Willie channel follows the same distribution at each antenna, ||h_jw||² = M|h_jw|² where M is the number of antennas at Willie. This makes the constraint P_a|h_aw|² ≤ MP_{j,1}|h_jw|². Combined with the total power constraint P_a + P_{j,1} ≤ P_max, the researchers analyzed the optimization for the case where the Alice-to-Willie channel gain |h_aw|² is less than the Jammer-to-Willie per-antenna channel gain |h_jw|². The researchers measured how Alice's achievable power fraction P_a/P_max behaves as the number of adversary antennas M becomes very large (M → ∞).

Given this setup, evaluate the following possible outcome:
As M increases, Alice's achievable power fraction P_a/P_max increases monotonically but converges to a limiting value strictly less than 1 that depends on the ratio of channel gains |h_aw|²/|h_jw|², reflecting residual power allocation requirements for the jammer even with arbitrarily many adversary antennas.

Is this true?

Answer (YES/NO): NO